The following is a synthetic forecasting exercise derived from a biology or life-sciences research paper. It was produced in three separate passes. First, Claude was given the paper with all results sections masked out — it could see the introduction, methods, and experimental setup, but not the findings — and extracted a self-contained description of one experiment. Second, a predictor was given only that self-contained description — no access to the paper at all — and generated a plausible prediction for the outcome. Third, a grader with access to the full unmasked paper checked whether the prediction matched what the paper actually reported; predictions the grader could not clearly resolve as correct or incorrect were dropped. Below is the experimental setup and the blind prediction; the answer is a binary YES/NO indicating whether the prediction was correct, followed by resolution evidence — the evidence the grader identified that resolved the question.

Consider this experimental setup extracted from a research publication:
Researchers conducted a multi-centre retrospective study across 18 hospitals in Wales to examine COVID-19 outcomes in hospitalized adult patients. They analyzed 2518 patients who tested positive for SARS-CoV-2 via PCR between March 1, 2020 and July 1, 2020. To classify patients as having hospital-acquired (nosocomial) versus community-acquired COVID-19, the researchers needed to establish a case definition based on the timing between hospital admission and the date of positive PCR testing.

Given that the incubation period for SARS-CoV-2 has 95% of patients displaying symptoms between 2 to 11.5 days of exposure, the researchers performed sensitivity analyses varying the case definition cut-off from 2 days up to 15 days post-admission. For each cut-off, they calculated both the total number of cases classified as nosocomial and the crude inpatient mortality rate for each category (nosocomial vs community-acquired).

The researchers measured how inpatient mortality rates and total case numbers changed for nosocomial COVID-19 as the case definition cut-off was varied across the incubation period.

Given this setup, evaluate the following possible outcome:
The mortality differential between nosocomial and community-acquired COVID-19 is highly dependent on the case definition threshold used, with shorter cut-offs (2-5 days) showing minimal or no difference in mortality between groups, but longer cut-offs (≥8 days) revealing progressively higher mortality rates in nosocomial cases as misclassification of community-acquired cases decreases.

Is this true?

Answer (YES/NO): NO